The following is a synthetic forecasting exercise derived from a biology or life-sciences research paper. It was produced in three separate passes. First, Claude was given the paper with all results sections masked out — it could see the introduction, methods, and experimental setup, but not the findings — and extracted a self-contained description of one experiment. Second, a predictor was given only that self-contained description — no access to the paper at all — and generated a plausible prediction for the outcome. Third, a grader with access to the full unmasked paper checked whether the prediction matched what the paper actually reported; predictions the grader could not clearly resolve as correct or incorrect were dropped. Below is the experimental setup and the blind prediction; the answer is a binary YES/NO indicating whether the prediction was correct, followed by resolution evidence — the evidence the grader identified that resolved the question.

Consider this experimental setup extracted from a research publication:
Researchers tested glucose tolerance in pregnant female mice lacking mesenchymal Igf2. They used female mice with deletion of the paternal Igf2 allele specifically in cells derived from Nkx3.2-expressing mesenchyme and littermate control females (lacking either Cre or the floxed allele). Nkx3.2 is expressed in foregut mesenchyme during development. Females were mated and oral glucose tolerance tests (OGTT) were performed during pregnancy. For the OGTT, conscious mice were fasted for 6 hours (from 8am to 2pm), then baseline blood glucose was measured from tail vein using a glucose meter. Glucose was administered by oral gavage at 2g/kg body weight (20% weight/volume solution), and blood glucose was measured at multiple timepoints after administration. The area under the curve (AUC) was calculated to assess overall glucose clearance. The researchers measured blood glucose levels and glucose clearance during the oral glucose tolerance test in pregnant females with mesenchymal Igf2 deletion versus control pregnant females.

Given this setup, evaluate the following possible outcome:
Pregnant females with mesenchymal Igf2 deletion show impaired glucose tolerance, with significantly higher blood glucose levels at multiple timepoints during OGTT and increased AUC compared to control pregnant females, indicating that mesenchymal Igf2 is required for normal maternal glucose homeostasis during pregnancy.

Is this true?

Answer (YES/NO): YES